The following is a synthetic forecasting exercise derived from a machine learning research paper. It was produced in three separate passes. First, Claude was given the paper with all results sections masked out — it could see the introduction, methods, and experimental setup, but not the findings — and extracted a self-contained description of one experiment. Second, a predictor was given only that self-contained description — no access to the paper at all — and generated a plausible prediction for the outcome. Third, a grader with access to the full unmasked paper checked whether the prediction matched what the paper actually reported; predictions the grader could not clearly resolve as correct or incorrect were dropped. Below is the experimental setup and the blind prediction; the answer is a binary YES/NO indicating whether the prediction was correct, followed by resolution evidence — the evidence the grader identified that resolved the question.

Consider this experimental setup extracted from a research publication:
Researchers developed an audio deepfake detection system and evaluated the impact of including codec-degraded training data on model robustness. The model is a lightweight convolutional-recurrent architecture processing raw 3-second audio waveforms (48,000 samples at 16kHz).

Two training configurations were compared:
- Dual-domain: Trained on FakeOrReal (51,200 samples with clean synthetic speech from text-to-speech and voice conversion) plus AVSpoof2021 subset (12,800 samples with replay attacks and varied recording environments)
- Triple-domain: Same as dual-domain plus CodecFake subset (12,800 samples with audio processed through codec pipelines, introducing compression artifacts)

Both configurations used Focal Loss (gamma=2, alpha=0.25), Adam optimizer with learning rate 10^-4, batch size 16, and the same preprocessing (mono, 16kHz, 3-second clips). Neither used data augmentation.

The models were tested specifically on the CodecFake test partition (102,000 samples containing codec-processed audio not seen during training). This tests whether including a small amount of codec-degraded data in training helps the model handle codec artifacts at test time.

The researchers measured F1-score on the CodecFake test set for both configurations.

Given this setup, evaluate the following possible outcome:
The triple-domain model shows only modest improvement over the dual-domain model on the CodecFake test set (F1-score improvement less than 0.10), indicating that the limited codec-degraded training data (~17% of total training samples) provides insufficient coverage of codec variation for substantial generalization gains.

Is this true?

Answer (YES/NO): NO